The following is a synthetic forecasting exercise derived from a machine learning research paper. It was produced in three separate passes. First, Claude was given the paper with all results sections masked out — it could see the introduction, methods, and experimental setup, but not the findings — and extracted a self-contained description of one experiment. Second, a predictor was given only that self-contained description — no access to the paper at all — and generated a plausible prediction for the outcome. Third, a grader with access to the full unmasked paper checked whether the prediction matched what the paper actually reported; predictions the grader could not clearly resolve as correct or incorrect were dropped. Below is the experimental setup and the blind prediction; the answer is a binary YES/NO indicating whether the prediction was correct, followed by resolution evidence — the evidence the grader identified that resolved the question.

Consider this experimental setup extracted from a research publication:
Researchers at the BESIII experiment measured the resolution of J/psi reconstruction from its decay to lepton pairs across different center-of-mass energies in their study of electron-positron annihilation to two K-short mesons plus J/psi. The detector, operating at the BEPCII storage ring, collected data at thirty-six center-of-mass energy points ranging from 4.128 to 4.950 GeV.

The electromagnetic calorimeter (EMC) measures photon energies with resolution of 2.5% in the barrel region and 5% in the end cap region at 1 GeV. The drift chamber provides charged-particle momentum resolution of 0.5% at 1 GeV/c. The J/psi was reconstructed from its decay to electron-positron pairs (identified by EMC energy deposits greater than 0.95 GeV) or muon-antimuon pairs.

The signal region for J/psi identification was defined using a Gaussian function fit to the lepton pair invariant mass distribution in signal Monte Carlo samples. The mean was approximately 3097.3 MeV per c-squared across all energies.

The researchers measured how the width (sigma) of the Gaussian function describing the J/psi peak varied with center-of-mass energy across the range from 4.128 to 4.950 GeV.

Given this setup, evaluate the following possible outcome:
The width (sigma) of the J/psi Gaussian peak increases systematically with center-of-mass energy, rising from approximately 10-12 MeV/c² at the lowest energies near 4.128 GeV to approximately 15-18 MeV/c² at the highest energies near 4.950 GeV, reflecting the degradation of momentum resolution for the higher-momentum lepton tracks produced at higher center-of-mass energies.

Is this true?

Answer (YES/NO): NO